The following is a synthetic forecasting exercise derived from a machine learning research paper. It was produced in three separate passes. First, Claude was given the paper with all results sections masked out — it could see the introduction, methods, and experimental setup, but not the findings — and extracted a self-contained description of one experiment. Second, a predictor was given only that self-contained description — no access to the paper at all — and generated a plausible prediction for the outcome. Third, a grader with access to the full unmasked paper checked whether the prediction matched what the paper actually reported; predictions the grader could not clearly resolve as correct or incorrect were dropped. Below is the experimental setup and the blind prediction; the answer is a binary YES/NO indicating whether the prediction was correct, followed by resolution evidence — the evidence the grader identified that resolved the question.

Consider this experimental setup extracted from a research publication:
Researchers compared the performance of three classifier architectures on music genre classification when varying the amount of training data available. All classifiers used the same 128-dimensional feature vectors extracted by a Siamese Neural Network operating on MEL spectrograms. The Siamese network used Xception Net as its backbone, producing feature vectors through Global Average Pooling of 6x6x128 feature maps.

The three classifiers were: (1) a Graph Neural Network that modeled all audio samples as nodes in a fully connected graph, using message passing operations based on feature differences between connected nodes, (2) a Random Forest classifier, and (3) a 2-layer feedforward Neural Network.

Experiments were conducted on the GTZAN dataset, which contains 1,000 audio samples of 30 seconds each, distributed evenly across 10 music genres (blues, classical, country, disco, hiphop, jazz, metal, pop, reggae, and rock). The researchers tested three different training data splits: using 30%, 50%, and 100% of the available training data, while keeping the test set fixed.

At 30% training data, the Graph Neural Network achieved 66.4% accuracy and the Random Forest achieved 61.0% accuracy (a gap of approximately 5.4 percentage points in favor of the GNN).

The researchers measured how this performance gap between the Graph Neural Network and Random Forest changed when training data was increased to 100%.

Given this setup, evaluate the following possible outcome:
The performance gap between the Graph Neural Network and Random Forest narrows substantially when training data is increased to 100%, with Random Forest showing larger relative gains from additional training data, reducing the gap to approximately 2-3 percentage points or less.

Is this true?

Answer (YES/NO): YES